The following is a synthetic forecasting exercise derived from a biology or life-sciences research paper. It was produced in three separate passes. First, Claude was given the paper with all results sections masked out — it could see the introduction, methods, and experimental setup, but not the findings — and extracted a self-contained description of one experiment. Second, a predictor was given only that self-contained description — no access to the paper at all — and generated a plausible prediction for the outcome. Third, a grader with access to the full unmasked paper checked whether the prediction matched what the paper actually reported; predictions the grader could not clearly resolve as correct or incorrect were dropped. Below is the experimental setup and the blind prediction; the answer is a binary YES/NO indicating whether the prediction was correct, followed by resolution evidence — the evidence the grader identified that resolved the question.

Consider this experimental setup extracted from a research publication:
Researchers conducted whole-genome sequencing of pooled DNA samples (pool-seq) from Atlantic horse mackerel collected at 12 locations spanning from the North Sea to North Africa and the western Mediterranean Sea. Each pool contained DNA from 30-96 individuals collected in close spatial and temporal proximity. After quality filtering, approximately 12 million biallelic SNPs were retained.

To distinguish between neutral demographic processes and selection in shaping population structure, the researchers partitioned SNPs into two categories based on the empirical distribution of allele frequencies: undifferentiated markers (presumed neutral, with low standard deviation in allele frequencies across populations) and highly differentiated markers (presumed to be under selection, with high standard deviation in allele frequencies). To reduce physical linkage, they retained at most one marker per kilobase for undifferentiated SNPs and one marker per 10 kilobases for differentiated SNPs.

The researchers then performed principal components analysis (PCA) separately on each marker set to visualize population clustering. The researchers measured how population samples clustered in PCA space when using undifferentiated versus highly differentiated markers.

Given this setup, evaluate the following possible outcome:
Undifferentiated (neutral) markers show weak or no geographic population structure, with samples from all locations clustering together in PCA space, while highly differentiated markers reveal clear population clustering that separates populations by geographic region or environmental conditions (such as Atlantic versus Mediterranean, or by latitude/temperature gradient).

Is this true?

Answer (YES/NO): NO